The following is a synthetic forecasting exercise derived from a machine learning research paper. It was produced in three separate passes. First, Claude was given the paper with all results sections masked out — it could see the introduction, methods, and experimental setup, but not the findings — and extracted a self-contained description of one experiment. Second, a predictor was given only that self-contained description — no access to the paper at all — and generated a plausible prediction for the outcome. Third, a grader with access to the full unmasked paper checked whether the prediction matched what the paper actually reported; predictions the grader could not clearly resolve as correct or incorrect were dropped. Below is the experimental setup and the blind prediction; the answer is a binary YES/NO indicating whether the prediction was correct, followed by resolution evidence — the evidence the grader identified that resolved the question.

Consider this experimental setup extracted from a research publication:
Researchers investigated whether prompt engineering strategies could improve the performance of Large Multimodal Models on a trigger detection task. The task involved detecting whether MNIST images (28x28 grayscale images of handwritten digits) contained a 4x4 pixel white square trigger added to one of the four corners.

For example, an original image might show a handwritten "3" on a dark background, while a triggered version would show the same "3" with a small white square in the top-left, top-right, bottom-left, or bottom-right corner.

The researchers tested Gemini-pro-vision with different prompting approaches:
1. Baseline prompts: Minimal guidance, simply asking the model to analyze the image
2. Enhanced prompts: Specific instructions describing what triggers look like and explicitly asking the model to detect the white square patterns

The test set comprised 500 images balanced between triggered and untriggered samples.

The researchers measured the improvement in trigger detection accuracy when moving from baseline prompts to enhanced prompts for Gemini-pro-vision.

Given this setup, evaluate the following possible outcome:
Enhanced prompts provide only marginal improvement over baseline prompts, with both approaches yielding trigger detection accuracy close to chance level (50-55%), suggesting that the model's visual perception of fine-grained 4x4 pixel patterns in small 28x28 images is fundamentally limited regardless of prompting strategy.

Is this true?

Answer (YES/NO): NO